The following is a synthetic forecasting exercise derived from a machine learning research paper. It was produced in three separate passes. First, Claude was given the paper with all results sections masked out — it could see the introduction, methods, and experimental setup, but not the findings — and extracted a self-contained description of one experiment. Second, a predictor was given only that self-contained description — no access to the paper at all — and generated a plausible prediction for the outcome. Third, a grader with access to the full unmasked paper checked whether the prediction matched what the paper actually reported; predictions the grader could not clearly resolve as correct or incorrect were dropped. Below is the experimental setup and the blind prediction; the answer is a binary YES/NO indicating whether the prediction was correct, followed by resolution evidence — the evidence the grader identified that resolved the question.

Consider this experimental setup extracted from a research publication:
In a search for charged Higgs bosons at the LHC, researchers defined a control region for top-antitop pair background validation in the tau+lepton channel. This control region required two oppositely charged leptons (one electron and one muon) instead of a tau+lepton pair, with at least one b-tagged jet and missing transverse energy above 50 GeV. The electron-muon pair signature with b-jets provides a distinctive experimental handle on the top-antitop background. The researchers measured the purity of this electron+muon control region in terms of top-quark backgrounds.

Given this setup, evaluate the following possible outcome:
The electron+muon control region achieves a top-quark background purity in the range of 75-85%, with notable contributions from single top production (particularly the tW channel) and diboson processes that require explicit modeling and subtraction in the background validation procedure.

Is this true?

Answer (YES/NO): NO